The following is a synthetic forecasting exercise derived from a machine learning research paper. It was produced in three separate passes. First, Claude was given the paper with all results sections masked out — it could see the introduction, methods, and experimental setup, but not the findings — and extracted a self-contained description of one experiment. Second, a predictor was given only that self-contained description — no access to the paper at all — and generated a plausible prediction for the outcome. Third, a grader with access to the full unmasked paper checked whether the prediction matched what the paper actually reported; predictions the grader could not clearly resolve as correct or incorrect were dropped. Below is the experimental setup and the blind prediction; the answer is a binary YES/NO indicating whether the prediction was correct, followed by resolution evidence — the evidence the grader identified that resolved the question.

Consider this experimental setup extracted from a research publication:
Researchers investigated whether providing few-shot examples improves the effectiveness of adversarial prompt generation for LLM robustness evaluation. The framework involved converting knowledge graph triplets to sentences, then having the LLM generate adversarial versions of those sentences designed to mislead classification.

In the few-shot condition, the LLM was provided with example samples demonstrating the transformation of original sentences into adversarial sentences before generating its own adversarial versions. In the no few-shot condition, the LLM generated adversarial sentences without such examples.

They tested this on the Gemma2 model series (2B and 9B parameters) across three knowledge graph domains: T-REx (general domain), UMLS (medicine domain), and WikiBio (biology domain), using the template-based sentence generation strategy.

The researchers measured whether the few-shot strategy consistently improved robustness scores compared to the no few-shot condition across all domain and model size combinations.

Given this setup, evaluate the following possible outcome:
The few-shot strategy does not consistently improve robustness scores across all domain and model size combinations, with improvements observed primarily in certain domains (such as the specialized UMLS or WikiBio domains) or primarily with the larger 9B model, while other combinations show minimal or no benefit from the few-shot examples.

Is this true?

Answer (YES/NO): YES